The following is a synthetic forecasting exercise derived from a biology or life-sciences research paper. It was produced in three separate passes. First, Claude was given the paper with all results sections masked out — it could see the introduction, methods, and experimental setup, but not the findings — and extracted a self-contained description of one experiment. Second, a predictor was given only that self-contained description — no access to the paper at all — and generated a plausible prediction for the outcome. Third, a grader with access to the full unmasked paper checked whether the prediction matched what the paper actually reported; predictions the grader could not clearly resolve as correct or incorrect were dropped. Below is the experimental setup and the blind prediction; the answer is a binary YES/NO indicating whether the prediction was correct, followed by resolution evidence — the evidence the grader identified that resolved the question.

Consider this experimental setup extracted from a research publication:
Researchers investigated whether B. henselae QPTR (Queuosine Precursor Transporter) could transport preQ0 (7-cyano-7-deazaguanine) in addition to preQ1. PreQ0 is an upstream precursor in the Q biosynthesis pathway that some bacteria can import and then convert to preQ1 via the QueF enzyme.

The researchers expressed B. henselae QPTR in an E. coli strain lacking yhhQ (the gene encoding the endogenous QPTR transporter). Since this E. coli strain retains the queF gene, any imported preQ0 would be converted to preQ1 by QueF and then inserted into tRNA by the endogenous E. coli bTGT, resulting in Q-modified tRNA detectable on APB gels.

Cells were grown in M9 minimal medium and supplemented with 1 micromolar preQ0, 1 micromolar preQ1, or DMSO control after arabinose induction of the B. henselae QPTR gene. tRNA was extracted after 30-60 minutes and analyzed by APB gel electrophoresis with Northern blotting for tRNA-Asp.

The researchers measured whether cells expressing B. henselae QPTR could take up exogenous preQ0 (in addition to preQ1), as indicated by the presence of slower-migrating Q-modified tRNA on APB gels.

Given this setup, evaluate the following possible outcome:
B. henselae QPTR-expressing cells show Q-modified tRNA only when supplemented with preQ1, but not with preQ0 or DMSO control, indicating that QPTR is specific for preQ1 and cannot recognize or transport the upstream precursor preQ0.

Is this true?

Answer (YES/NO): NO